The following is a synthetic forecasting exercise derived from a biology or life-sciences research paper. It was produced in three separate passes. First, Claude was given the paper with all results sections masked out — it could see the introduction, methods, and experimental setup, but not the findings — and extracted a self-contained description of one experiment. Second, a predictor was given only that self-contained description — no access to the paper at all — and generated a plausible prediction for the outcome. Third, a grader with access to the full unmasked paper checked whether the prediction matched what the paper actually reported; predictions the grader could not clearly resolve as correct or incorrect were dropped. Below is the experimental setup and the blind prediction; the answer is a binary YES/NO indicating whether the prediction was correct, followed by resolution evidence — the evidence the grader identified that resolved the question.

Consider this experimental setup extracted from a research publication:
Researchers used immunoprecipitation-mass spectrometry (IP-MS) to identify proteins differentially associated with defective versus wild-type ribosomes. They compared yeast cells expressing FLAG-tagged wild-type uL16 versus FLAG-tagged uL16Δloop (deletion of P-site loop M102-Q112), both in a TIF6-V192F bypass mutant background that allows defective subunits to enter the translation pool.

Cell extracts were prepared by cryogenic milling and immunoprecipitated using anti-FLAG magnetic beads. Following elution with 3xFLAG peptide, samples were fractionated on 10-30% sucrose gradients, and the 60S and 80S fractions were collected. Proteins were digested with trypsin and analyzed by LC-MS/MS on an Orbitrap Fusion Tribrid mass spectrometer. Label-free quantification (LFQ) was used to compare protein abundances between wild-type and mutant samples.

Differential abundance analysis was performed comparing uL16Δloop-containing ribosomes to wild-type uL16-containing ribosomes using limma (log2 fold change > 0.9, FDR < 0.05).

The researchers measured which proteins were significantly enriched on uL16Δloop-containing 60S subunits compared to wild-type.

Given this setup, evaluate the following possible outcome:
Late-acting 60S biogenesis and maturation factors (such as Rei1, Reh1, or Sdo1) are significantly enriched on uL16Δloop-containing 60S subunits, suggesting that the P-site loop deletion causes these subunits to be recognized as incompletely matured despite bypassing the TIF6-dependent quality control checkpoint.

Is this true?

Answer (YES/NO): NO